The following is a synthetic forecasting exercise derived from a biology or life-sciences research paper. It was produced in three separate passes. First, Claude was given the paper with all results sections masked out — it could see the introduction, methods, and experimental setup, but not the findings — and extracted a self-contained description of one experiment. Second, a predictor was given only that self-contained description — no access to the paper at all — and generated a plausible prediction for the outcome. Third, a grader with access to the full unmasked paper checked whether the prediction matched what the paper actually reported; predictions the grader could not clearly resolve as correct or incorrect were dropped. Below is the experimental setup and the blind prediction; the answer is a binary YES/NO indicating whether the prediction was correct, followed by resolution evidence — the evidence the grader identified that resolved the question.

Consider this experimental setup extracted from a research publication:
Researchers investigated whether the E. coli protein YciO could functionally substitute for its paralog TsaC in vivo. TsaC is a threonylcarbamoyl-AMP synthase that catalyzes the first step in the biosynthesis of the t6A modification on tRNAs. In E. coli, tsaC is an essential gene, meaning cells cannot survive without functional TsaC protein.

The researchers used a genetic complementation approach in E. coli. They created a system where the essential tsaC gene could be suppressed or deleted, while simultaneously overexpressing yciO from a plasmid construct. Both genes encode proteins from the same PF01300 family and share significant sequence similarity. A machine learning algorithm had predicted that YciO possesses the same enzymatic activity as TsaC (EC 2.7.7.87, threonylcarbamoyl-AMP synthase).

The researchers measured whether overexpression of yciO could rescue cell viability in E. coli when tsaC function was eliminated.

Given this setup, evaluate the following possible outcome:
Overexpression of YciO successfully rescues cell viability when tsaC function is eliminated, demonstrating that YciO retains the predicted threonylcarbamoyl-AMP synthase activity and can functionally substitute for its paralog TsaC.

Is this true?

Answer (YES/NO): NO